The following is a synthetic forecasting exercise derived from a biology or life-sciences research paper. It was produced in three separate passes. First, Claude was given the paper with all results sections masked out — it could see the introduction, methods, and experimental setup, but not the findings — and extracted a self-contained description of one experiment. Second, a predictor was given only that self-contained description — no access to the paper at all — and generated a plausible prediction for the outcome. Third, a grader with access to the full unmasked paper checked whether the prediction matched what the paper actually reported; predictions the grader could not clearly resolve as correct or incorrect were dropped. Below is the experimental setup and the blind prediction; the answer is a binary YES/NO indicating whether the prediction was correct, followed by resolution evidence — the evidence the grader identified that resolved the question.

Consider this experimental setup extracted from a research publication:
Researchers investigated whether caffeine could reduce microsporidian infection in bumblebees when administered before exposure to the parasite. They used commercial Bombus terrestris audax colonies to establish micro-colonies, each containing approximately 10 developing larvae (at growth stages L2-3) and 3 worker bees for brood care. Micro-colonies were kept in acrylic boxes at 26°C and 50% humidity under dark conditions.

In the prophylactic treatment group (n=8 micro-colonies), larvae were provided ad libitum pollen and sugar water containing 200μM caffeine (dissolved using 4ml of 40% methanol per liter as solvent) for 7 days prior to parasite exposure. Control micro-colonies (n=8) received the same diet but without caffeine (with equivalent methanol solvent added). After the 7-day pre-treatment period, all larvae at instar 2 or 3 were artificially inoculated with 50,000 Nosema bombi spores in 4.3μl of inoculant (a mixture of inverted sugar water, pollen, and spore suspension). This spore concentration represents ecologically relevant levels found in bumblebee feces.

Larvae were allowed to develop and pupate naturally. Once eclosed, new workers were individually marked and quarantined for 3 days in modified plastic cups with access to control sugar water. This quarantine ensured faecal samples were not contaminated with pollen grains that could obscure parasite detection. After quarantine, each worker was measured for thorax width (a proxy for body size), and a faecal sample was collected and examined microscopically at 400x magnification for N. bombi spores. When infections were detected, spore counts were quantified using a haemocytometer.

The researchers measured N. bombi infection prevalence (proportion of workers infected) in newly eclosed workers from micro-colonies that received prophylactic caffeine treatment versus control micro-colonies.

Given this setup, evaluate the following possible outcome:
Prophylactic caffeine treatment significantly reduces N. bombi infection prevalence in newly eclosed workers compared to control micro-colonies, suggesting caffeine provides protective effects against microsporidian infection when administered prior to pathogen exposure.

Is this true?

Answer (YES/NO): NO